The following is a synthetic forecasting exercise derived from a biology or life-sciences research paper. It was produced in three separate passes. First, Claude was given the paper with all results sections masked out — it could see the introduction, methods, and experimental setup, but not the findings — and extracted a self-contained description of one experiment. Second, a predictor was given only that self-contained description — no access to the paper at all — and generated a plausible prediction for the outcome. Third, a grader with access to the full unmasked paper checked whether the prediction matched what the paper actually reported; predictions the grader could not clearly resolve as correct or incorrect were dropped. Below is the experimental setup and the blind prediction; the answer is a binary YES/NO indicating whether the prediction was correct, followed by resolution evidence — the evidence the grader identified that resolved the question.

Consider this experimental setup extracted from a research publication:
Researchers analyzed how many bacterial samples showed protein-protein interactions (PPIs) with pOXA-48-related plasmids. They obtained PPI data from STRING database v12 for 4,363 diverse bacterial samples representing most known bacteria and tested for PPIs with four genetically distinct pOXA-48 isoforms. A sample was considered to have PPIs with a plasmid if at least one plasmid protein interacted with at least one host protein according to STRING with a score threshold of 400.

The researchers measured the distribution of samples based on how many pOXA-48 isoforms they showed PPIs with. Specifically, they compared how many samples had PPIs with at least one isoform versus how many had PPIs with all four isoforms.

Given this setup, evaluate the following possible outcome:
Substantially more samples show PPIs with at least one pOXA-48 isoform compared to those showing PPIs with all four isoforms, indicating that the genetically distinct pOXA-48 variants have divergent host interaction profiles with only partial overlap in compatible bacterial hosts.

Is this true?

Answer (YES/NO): YES